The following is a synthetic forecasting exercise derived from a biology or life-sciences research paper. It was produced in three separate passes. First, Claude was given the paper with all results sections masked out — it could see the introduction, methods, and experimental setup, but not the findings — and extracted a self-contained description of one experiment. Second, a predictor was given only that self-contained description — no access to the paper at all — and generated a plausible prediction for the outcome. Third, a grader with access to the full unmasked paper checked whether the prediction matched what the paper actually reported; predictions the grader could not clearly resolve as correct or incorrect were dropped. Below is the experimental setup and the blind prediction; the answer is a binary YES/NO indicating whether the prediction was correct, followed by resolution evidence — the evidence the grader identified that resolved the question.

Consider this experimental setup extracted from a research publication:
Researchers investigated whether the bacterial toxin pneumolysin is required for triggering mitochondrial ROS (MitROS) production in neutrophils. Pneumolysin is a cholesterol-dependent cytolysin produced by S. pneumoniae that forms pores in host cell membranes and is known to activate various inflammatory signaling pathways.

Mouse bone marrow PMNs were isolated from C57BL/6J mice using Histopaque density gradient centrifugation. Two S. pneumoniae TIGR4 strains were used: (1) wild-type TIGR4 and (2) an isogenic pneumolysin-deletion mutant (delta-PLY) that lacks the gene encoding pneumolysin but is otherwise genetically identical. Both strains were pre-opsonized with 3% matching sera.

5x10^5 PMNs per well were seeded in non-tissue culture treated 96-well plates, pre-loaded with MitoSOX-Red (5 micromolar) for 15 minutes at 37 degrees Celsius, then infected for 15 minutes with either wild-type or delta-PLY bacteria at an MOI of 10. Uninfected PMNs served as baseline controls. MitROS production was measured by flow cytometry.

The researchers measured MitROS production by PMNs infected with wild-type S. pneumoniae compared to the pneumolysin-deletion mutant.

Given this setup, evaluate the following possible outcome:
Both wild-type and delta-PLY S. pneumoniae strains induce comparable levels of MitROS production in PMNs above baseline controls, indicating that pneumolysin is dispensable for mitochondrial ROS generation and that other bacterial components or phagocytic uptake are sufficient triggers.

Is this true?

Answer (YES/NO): YES